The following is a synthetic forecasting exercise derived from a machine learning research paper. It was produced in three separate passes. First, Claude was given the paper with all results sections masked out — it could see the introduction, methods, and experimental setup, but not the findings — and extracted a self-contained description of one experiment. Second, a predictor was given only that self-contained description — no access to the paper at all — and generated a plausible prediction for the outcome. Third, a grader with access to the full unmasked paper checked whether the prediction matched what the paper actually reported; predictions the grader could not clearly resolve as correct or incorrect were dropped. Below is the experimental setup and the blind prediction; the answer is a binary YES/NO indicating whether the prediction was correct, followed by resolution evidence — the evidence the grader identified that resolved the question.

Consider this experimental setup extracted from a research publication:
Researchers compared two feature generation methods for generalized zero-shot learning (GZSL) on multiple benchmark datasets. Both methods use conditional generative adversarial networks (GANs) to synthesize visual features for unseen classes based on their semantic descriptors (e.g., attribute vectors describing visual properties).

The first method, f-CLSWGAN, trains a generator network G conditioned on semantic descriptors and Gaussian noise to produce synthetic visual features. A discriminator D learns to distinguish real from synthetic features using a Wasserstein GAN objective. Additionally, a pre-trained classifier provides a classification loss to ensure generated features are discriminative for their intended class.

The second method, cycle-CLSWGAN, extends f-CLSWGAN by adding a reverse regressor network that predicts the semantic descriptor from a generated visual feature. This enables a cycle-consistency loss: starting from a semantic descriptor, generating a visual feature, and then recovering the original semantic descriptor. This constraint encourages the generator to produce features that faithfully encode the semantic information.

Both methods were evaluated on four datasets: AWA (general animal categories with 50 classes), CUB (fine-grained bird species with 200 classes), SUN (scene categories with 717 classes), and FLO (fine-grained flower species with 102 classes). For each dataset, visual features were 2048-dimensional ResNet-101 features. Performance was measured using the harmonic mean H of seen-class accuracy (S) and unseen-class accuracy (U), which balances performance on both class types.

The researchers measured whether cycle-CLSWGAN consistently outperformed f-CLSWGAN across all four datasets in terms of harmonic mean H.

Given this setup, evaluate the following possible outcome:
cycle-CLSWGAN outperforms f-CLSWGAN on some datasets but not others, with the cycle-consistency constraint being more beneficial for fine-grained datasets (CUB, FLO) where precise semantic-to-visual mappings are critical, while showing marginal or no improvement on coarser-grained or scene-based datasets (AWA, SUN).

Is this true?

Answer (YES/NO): NO